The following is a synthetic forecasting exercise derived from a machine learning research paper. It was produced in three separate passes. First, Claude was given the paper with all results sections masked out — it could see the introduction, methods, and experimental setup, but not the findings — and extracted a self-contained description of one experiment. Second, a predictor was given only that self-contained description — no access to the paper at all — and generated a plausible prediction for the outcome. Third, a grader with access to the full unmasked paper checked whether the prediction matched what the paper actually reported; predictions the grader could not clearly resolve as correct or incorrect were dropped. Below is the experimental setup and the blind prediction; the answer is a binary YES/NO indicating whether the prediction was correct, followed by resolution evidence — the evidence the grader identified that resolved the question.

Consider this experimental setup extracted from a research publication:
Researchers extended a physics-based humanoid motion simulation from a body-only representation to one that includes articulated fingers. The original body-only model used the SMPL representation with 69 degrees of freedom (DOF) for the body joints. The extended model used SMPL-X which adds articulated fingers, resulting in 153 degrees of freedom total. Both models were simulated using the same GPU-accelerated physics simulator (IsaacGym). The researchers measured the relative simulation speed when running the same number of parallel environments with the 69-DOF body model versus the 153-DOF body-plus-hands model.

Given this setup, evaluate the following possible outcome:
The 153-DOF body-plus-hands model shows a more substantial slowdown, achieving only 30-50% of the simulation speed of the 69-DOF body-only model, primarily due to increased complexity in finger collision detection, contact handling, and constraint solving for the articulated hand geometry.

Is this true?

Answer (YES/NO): YES